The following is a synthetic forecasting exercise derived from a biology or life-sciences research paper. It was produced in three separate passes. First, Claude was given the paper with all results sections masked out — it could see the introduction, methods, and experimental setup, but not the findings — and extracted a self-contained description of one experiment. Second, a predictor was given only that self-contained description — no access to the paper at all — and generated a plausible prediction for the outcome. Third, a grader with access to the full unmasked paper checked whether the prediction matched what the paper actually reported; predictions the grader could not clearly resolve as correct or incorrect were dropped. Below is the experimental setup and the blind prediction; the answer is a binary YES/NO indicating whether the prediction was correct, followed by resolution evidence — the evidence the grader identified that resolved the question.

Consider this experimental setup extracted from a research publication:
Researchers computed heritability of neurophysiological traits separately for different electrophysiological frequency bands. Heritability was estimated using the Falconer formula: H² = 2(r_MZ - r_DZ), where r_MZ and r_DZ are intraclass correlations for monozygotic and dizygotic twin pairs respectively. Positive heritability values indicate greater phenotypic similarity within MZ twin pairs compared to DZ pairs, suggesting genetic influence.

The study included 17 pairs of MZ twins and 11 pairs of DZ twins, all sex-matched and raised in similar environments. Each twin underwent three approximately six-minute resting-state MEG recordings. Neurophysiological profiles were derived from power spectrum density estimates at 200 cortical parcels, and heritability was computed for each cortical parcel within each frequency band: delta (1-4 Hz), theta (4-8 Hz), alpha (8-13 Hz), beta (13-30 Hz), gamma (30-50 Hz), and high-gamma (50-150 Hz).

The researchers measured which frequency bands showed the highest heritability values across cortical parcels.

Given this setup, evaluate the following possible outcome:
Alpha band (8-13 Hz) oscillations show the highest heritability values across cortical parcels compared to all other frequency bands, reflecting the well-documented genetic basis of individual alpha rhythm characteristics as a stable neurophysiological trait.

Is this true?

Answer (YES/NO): NO